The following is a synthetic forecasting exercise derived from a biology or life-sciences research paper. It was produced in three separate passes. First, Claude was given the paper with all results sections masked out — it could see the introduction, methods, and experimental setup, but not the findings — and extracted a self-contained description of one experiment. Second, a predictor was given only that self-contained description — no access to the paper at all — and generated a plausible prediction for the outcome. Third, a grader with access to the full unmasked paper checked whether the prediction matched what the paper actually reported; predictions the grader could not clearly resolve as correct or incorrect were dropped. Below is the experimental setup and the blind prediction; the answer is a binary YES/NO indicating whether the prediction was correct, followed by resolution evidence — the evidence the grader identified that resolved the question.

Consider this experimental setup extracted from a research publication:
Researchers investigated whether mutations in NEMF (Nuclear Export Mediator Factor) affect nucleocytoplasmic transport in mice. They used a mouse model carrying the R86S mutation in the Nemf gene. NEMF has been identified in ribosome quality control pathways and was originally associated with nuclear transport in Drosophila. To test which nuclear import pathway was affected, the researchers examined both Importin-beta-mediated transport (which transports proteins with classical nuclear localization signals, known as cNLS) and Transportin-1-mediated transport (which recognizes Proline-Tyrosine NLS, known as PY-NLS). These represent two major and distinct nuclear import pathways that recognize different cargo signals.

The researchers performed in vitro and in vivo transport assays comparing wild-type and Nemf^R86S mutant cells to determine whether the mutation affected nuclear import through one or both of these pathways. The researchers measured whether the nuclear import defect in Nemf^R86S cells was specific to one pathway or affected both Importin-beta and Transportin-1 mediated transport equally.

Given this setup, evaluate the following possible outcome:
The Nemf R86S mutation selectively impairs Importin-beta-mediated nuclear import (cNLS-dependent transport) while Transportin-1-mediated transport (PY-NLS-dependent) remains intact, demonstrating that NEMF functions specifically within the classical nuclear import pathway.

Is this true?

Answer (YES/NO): YES